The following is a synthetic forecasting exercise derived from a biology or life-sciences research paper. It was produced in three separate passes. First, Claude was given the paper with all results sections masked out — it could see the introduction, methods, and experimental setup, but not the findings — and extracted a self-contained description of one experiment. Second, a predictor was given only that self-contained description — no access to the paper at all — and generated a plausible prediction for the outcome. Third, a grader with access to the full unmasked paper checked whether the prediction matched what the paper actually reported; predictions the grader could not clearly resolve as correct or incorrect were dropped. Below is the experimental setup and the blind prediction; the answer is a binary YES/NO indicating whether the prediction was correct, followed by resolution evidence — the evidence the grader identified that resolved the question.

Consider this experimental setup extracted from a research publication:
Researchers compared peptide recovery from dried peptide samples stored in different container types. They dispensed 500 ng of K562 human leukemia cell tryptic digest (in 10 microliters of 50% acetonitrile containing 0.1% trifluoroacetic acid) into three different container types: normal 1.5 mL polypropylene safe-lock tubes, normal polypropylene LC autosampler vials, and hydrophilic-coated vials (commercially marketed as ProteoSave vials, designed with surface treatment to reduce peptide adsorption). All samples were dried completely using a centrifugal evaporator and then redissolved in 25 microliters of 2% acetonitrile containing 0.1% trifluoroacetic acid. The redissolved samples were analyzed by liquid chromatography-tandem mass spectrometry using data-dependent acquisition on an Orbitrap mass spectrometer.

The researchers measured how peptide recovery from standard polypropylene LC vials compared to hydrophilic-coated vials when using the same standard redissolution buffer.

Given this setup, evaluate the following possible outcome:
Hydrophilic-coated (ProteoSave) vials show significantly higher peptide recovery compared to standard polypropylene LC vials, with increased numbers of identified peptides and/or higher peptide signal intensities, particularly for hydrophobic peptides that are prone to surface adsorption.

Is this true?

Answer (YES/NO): NO